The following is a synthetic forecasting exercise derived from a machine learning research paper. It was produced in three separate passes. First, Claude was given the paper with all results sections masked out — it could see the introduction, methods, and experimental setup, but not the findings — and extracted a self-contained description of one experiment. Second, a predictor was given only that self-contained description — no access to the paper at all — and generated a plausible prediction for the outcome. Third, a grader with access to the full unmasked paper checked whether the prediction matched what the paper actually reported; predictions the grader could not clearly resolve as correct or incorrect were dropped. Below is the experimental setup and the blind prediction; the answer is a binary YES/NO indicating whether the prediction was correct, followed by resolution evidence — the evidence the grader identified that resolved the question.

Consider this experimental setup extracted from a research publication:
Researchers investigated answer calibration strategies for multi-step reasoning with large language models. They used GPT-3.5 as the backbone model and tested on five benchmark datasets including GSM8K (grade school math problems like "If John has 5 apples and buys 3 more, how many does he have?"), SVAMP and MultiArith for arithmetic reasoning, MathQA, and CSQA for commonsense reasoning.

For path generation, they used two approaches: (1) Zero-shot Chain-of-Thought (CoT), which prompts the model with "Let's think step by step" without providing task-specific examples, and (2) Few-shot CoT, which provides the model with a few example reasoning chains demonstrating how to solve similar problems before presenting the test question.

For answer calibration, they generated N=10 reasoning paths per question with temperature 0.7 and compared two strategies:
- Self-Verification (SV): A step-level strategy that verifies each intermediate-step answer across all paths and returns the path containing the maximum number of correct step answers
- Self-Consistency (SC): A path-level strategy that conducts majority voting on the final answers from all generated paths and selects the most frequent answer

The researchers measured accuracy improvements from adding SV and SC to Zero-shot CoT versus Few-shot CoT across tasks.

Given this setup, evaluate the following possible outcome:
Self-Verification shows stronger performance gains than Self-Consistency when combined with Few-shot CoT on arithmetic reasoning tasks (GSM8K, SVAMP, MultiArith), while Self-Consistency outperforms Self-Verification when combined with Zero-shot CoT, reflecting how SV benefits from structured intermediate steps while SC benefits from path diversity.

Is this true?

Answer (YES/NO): NO